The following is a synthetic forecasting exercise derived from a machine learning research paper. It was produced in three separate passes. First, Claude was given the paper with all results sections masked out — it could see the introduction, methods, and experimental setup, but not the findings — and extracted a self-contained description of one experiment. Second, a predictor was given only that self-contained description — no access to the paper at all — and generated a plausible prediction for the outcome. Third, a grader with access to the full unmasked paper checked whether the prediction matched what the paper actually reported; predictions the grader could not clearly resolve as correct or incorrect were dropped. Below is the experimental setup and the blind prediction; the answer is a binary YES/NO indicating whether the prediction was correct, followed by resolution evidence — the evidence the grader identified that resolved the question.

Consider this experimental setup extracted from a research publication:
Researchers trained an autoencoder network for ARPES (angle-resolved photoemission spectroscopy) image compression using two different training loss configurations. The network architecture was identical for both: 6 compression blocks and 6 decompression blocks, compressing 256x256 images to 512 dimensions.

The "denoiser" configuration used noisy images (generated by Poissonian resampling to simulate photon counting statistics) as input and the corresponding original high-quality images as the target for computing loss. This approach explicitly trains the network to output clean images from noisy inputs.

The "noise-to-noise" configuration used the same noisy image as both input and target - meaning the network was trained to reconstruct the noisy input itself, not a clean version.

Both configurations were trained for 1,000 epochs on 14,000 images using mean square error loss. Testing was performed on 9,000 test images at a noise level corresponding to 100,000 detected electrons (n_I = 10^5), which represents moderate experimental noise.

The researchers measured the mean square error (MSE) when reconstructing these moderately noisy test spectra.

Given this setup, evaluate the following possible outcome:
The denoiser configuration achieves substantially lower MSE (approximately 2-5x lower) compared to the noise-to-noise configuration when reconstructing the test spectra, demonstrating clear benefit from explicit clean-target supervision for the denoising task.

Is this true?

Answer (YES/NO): NO